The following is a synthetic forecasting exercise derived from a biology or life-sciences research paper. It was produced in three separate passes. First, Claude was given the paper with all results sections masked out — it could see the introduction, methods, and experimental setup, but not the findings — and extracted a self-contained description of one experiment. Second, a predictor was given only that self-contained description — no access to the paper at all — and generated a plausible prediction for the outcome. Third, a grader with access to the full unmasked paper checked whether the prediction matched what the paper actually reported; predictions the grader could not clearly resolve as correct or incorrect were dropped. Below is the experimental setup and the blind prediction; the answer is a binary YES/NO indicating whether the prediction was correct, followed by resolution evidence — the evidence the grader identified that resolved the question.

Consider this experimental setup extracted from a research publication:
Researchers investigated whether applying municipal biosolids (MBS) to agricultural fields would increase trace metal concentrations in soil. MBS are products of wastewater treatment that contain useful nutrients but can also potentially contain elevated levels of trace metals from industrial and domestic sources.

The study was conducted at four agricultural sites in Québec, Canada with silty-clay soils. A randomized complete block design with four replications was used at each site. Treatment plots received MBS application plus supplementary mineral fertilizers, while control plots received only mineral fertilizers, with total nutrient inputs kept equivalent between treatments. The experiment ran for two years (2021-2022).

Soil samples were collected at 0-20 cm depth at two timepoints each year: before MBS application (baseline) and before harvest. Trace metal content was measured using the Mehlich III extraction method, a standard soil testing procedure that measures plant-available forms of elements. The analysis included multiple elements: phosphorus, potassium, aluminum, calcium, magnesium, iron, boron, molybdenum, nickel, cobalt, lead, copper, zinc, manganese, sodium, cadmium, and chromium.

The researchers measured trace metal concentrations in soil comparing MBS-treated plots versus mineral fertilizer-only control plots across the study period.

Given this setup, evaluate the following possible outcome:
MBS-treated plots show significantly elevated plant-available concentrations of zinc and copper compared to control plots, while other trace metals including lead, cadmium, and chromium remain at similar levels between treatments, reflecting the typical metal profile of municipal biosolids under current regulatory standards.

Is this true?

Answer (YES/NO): NO